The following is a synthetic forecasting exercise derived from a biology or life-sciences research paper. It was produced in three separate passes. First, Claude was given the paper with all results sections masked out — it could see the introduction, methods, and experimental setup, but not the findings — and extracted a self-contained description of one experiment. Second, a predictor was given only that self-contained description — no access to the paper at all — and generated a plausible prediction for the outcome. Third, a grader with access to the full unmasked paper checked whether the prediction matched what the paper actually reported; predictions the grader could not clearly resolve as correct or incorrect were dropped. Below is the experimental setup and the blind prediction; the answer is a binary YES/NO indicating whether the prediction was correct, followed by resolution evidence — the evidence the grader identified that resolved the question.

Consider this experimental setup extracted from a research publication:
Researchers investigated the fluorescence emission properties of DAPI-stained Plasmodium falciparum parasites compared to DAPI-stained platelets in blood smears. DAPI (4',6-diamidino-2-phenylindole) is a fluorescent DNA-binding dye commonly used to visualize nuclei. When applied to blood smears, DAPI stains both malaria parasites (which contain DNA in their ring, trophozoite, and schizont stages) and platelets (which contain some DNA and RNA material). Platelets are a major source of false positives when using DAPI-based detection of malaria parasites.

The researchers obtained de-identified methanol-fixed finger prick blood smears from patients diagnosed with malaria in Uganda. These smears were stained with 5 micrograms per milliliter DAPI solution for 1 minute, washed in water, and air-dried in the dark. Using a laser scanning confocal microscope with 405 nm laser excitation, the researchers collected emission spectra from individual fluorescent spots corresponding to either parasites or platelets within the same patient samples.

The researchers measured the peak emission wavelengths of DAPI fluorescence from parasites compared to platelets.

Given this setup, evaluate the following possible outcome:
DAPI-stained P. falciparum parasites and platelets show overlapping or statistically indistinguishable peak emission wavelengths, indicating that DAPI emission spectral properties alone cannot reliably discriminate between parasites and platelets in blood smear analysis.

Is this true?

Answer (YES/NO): NO